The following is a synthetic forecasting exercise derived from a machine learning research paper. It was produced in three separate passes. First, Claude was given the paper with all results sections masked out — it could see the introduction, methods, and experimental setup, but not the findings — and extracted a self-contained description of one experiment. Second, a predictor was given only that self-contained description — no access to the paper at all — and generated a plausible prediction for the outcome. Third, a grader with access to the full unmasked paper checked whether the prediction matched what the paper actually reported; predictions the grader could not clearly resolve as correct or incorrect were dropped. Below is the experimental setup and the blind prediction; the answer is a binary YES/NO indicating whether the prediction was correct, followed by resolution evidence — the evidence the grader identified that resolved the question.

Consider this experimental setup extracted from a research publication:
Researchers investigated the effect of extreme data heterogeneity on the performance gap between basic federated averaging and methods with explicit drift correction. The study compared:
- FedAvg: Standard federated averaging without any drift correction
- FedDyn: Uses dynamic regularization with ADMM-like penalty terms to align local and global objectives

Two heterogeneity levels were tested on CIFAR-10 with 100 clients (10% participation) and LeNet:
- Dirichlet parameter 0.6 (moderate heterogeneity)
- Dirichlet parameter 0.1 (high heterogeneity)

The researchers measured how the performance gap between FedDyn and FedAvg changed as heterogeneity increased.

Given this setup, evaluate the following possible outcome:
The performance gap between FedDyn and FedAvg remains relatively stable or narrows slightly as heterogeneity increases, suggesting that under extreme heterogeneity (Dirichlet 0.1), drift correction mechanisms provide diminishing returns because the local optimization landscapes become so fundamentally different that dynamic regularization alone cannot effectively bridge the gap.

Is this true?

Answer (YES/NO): NO